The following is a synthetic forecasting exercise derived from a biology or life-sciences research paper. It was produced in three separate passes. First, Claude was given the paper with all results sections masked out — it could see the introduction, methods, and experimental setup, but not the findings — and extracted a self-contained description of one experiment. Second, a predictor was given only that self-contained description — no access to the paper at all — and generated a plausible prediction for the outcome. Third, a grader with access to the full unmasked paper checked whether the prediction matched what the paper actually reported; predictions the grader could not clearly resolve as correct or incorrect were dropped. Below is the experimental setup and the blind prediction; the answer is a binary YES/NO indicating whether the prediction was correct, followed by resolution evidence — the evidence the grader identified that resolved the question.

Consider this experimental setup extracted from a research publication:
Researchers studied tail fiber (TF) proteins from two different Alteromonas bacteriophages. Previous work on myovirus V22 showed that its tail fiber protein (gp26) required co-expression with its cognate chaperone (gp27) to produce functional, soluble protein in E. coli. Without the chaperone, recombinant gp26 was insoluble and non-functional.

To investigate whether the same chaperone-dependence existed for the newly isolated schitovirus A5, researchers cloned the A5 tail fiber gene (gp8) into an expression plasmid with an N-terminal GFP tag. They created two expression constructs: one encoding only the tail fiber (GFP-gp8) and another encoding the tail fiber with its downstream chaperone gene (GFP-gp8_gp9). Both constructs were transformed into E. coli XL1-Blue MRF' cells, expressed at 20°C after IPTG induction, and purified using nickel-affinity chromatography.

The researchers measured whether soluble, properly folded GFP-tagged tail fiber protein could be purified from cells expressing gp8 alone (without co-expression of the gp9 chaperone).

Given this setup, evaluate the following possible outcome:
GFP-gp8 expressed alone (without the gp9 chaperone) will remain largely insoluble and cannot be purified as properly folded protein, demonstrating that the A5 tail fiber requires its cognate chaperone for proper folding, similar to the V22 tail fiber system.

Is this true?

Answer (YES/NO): NO